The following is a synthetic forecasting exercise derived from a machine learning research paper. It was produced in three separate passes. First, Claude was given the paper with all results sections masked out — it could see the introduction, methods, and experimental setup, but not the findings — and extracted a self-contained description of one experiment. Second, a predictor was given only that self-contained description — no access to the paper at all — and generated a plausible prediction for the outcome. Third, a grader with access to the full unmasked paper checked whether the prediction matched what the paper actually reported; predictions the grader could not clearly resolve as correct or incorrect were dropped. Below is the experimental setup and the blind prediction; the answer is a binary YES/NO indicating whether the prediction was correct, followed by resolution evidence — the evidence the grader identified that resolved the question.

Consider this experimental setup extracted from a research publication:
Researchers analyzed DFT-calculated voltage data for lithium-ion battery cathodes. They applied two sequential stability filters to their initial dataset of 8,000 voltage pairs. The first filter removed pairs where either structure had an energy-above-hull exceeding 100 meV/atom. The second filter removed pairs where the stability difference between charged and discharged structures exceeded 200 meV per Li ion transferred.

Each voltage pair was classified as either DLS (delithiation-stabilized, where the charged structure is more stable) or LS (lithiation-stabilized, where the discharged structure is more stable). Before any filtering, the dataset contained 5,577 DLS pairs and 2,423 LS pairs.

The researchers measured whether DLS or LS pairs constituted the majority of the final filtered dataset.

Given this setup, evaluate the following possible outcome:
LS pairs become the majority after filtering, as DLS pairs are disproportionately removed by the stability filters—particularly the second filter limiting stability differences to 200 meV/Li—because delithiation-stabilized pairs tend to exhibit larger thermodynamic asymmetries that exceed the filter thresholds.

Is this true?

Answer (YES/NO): NO